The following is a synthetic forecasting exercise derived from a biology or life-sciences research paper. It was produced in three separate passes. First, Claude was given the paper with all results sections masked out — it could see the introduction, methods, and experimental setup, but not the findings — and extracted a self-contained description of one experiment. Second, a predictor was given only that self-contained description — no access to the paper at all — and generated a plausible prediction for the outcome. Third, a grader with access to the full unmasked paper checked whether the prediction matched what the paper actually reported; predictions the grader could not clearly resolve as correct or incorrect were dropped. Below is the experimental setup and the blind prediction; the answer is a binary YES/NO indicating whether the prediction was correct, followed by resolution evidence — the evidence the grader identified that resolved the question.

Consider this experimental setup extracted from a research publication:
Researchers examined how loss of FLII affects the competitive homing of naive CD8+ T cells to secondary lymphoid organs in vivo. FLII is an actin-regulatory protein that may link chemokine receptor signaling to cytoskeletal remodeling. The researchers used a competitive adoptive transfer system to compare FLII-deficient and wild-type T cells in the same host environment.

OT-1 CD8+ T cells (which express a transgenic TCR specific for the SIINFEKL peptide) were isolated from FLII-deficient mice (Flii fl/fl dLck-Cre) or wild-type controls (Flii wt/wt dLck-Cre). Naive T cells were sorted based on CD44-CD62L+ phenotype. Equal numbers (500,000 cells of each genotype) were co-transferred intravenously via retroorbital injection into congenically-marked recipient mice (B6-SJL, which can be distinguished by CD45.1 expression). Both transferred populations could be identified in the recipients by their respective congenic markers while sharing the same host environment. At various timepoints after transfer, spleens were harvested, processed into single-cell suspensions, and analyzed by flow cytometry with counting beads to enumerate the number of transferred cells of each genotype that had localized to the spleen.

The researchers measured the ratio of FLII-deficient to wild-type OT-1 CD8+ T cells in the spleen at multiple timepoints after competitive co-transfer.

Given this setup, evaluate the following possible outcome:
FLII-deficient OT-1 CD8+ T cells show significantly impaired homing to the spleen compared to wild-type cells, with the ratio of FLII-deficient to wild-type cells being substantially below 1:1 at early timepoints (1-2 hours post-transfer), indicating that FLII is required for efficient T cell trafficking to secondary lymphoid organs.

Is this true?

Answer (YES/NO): NO